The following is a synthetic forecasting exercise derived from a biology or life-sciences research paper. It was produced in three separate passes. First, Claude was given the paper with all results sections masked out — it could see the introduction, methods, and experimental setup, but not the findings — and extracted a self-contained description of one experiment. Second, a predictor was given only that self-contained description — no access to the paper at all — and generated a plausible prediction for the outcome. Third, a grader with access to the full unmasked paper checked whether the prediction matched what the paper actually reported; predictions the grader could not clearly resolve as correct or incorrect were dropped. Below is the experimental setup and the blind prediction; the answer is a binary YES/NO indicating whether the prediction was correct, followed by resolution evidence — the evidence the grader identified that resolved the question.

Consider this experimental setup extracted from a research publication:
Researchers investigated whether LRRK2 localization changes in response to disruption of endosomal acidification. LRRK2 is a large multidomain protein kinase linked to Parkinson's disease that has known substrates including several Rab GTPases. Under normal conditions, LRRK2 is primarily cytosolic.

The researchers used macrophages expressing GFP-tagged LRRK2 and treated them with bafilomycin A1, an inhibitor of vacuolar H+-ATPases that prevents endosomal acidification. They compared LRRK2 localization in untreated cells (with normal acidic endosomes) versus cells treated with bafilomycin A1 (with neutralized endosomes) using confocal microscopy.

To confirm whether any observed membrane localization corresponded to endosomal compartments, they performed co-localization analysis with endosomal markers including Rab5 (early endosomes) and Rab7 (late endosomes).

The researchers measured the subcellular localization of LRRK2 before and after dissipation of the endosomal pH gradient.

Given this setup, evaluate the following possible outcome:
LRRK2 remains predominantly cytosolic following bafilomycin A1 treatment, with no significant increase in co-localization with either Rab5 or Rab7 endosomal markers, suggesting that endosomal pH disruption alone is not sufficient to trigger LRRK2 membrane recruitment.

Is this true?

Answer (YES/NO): NO